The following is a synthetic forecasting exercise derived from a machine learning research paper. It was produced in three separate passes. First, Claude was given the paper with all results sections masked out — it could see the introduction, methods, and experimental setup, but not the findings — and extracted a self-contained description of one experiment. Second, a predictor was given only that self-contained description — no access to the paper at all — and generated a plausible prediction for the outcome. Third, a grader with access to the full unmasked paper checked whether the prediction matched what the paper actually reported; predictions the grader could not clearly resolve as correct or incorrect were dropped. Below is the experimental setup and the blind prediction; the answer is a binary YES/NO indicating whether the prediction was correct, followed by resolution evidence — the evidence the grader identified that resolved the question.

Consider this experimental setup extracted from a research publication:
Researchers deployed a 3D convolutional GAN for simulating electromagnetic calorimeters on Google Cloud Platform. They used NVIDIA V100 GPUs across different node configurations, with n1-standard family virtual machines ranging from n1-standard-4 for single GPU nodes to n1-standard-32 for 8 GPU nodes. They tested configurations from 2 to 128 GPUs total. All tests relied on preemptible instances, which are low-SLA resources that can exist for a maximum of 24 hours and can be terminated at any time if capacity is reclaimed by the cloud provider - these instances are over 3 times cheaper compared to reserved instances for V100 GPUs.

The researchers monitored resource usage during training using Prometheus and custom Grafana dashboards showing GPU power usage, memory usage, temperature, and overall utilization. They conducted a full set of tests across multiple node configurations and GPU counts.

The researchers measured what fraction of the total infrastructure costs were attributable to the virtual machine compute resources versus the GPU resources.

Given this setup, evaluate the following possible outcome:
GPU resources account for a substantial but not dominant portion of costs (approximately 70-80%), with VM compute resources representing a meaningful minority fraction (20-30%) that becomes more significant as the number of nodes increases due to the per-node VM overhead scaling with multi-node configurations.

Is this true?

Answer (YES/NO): NO